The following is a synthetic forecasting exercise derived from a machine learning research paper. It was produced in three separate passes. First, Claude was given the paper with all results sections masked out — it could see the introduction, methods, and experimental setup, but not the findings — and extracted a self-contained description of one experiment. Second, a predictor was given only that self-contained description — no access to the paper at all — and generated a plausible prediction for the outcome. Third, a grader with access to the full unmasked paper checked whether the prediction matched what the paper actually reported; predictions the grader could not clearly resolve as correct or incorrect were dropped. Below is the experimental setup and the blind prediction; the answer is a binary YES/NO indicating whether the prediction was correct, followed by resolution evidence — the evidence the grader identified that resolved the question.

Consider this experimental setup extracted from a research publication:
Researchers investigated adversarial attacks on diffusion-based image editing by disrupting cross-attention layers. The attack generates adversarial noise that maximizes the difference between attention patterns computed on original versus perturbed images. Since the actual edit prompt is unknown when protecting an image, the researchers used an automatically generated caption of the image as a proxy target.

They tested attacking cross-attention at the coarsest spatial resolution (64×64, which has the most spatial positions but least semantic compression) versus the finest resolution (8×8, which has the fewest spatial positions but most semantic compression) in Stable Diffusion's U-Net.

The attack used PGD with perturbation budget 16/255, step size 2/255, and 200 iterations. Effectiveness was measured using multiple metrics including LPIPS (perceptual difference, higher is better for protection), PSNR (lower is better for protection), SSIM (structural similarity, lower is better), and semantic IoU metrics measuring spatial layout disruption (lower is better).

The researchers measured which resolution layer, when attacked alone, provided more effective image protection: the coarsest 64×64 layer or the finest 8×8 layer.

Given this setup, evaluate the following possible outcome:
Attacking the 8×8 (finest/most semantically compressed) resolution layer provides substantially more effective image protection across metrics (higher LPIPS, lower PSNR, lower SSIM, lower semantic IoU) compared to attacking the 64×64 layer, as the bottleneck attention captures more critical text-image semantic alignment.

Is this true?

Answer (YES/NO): YES